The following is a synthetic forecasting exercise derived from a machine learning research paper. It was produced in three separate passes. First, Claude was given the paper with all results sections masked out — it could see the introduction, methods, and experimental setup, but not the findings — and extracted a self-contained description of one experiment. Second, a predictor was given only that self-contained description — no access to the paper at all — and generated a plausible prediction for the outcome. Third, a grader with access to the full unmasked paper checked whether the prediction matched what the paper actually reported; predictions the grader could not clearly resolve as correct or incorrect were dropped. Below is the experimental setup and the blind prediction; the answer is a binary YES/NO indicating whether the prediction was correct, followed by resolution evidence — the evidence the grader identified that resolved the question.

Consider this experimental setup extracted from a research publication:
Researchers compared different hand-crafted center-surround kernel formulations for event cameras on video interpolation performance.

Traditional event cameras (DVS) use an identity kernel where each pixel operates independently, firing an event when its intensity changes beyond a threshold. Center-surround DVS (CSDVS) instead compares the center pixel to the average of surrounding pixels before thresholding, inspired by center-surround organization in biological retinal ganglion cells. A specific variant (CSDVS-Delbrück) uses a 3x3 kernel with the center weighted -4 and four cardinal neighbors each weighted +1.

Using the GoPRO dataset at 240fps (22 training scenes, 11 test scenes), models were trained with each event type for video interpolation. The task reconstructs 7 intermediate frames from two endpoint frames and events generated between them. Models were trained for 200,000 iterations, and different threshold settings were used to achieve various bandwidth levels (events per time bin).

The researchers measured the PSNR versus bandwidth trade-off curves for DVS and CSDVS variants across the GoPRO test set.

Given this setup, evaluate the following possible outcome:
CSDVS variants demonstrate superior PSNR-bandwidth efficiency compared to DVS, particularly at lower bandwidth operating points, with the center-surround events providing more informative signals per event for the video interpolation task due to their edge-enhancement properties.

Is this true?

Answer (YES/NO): NO